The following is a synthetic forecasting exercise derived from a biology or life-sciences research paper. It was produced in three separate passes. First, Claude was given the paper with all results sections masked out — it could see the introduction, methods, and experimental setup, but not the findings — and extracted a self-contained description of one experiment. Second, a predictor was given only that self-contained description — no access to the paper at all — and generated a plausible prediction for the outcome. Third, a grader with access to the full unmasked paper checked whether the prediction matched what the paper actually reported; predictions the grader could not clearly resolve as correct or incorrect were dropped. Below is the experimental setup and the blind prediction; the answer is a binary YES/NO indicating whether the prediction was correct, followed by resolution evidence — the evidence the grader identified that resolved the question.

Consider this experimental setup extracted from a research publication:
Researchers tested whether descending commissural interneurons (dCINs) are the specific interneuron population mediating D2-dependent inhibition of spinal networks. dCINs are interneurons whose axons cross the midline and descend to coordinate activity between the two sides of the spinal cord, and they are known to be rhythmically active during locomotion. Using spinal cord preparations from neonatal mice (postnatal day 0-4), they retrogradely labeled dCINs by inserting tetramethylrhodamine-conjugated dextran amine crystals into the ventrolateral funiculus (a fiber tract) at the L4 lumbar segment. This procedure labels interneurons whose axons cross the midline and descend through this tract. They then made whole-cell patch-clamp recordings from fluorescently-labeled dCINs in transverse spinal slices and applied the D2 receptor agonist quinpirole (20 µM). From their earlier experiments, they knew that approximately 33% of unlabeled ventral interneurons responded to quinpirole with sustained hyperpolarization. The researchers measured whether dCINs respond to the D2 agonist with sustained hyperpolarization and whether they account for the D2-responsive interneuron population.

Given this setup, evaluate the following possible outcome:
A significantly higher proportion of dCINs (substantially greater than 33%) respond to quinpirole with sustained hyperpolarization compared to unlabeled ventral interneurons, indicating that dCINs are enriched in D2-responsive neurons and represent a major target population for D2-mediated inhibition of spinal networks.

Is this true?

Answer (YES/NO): NO